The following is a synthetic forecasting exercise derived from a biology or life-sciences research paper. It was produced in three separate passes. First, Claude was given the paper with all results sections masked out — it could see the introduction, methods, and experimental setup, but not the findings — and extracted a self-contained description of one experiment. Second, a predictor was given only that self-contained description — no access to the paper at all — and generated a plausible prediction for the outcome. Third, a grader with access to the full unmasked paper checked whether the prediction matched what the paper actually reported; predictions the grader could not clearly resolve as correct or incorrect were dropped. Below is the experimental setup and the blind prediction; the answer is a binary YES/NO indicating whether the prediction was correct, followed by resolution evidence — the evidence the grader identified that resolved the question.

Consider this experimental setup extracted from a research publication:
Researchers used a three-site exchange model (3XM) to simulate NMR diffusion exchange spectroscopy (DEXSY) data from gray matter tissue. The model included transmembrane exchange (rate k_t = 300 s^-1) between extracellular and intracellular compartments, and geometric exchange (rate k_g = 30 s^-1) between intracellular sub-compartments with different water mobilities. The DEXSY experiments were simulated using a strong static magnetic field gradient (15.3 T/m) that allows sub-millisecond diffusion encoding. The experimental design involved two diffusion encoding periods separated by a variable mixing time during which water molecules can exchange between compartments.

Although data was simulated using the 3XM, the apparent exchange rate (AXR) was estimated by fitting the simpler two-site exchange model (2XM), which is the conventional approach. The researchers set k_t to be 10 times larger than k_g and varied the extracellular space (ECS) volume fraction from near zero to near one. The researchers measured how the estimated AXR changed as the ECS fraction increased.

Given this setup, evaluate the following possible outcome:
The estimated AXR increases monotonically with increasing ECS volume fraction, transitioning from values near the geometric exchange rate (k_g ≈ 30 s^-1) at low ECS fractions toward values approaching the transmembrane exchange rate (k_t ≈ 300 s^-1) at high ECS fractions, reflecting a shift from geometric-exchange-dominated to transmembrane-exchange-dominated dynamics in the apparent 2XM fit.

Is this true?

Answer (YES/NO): YES